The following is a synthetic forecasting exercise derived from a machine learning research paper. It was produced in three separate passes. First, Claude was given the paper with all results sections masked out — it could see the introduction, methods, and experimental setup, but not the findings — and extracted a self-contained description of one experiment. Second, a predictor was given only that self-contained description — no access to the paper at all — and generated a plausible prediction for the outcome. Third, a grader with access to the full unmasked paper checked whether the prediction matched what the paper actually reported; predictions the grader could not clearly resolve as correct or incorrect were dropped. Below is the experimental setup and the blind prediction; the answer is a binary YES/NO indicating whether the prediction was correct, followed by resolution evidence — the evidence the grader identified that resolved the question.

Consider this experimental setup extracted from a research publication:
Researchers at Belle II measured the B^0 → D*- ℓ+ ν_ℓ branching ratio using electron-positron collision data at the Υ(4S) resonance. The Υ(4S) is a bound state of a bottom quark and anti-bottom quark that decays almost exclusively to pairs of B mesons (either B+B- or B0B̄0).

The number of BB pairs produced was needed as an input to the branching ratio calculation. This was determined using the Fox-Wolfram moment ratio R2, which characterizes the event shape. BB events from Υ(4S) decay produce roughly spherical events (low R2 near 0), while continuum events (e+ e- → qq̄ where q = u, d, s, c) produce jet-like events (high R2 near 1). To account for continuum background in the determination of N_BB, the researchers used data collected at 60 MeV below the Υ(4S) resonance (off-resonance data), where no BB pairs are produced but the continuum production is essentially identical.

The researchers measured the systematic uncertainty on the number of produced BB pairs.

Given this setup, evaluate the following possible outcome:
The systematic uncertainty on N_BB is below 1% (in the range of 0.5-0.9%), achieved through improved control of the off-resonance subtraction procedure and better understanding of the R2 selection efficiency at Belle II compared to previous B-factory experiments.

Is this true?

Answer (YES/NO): NO